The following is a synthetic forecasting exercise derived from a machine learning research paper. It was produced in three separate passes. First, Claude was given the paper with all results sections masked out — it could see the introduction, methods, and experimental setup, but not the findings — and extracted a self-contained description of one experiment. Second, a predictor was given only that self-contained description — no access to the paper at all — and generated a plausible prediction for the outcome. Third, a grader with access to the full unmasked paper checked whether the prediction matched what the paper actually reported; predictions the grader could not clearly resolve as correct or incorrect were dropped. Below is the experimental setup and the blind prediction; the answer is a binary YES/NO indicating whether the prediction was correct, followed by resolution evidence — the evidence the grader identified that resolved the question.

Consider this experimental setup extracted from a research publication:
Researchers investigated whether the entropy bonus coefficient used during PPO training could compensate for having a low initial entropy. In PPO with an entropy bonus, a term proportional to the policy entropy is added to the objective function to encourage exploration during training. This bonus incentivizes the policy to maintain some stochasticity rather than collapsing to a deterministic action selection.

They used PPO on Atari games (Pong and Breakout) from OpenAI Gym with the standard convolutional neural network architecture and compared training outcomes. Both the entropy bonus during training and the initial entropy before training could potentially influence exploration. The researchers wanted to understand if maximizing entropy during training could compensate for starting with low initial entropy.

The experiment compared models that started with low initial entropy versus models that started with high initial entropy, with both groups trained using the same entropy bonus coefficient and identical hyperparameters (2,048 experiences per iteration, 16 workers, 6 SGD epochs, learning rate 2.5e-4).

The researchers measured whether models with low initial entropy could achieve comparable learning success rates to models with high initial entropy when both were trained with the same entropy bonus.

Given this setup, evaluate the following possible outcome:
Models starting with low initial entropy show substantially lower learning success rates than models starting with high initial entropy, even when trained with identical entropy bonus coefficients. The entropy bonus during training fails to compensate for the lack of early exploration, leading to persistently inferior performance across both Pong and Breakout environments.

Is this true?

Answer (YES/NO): YES